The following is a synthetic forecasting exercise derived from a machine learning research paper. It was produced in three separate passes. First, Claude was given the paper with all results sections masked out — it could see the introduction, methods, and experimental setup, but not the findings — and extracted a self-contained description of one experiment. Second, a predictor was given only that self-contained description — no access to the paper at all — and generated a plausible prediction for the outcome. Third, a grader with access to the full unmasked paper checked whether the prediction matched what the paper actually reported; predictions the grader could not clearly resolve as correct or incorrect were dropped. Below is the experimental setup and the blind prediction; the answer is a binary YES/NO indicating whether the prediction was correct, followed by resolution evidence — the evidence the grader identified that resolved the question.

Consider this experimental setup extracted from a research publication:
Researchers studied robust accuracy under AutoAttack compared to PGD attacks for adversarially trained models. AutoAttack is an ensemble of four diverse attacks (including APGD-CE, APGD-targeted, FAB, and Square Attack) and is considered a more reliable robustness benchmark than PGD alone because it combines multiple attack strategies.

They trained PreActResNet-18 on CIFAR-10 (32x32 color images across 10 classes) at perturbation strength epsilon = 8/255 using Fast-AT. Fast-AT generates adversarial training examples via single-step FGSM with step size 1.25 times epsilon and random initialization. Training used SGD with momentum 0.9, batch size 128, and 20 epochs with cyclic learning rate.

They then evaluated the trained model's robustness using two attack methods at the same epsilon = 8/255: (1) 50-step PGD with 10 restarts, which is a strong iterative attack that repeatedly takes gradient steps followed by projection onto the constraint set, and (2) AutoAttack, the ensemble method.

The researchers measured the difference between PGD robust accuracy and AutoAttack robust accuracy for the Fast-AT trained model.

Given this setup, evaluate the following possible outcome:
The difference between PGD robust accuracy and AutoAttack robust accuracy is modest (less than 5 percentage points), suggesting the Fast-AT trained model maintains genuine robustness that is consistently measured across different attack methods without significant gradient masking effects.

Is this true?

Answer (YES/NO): YES